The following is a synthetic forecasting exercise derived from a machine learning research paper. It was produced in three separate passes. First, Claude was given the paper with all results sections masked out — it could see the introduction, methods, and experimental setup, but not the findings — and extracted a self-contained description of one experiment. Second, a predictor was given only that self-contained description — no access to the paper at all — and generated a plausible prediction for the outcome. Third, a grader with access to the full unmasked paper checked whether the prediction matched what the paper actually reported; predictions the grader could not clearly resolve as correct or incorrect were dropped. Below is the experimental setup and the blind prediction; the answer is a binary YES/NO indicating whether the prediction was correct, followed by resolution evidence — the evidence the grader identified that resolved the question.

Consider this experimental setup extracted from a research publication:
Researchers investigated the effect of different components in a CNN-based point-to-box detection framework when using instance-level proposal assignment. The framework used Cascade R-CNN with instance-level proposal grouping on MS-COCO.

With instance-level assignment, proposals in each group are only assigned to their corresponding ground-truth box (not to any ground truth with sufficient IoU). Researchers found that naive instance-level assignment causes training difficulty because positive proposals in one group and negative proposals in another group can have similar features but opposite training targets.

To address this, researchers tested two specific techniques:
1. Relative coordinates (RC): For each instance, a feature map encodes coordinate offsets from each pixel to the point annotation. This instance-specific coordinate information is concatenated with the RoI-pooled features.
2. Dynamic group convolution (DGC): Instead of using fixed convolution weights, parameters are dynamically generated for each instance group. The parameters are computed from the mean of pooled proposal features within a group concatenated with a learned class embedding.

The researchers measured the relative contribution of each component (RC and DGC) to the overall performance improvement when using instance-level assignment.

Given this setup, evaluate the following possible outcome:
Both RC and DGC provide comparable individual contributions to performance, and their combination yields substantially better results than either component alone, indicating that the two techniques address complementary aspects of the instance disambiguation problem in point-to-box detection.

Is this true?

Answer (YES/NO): YES